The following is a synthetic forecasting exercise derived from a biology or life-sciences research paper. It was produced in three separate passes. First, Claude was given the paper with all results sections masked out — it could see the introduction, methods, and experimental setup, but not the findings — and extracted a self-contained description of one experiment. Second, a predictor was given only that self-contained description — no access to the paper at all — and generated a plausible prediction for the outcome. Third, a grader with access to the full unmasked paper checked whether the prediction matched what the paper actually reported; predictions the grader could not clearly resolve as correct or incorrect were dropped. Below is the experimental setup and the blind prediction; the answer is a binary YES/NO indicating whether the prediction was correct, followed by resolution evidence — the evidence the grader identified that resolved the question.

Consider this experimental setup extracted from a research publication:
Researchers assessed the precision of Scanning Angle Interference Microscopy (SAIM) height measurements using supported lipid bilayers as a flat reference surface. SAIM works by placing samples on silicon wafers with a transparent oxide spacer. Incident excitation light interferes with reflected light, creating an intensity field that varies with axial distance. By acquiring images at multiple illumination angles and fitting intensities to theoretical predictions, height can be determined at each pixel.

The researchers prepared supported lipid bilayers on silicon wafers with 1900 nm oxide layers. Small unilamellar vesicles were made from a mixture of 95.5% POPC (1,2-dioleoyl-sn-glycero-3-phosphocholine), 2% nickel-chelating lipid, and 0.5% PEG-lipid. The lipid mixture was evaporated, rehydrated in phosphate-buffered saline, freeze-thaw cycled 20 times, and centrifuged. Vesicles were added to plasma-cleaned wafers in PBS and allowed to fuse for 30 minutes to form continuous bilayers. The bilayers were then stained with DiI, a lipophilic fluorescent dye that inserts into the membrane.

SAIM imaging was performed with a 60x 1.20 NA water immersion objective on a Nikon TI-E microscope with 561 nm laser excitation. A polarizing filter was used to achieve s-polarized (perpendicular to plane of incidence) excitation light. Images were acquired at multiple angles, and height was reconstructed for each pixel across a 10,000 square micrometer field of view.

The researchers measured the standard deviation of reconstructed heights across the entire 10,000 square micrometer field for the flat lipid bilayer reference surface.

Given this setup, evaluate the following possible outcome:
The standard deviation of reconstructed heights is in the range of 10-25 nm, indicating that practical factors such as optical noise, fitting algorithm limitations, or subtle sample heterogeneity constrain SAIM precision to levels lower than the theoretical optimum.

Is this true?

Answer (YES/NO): NO